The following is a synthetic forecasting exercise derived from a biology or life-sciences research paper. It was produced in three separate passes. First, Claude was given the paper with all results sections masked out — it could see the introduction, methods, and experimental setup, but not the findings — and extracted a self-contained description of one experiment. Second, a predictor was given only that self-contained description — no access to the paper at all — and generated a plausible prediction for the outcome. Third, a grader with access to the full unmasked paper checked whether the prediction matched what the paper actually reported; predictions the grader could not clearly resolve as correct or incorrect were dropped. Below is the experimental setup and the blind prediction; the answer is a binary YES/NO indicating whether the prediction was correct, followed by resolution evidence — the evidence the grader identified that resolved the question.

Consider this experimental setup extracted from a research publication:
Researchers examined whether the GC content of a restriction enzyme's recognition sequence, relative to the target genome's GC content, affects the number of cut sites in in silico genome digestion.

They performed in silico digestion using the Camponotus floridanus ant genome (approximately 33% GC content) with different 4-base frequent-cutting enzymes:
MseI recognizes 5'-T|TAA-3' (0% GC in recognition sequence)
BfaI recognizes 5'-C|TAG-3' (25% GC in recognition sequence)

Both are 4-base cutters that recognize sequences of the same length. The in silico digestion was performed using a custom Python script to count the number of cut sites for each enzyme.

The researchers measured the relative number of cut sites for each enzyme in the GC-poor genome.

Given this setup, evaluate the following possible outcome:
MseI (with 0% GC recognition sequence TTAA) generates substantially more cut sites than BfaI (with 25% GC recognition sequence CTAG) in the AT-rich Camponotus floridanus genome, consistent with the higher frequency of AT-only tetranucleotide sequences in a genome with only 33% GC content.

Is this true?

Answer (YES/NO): YES